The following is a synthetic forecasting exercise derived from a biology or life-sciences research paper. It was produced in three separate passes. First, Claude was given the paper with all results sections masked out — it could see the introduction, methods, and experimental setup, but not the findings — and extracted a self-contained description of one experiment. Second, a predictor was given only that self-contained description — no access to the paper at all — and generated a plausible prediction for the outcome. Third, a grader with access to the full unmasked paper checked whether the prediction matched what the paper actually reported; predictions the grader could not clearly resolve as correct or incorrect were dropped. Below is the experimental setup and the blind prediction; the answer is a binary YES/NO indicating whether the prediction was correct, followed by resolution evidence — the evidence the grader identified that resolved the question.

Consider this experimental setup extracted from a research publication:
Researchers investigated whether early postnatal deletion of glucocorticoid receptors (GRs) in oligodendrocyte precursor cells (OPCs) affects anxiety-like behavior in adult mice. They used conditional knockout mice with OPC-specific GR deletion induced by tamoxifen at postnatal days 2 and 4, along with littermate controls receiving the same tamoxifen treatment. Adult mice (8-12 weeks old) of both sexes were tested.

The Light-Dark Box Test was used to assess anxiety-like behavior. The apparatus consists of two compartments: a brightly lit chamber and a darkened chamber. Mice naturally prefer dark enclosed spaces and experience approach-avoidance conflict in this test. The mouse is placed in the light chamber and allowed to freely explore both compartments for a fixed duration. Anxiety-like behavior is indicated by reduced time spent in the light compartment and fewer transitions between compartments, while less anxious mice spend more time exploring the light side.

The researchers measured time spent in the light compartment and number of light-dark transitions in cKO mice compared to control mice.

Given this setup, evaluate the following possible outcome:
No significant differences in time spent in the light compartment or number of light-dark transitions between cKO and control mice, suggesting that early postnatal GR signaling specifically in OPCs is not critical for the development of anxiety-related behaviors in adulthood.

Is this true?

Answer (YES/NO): YES